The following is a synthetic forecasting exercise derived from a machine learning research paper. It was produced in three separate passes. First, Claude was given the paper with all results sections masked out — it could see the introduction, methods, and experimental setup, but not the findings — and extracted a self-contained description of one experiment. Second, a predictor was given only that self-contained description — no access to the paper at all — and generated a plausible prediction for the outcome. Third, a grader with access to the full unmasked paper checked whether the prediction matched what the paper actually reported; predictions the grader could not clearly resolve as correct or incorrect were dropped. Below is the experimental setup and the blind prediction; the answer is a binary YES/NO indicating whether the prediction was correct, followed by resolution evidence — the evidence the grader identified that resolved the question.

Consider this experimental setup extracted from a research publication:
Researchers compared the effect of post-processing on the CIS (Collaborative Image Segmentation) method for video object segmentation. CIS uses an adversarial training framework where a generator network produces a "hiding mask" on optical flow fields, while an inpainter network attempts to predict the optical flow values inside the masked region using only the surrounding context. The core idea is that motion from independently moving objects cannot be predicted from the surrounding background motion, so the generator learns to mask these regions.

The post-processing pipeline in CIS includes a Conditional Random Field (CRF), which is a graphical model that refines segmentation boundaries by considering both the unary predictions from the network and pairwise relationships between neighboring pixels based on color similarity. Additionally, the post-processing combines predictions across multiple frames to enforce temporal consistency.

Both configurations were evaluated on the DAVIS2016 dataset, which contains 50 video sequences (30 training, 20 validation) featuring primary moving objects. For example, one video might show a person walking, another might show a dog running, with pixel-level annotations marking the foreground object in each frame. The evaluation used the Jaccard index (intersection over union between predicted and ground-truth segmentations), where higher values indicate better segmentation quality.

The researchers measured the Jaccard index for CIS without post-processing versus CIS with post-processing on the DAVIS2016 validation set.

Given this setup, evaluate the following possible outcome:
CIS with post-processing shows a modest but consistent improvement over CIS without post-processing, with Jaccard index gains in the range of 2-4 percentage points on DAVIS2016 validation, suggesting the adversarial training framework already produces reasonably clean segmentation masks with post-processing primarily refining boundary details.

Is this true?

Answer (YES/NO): NO